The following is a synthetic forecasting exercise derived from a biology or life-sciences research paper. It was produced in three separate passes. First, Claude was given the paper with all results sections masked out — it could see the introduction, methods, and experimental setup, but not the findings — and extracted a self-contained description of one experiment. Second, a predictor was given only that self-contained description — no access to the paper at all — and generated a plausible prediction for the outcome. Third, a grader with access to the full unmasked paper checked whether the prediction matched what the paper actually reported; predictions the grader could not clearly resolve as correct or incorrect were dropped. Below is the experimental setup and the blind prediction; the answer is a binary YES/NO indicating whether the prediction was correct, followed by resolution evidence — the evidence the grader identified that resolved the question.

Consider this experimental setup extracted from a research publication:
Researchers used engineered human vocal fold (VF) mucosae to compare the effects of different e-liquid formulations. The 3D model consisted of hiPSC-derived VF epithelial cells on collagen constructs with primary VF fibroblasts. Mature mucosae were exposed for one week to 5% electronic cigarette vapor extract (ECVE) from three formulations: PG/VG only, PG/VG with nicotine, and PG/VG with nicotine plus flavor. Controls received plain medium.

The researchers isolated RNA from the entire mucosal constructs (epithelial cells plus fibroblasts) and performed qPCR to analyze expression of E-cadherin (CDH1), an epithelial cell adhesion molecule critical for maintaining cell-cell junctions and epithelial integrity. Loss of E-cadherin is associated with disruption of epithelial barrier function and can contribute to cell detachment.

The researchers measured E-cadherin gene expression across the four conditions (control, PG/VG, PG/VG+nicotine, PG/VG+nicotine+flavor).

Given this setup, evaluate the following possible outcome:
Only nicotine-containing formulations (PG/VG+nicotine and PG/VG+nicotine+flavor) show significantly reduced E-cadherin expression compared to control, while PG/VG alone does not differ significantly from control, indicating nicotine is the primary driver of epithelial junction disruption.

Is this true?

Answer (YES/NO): NO